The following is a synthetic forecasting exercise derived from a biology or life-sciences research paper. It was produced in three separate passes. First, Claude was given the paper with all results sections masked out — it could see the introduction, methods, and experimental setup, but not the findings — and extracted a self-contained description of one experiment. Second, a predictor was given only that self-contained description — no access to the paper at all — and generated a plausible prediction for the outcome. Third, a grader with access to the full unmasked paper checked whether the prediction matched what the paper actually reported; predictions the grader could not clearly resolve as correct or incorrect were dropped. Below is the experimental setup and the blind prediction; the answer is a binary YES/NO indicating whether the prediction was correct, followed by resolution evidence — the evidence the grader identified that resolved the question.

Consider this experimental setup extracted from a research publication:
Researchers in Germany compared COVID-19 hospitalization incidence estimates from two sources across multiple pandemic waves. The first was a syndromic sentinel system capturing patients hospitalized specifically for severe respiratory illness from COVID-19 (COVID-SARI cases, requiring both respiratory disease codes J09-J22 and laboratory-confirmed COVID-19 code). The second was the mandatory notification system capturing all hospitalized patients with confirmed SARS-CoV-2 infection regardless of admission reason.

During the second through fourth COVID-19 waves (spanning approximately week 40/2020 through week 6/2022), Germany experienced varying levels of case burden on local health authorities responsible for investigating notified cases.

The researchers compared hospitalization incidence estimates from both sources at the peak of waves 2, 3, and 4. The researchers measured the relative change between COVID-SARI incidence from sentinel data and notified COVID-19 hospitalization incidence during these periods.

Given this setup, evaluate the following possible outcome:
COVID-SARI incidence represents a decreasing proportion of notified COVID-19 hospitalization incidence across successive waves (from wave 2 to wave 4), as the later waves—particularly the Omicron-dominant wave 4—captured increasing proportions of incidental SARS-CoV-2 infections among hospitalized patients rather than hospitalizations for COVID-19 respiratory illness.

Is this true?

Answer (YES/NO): NO